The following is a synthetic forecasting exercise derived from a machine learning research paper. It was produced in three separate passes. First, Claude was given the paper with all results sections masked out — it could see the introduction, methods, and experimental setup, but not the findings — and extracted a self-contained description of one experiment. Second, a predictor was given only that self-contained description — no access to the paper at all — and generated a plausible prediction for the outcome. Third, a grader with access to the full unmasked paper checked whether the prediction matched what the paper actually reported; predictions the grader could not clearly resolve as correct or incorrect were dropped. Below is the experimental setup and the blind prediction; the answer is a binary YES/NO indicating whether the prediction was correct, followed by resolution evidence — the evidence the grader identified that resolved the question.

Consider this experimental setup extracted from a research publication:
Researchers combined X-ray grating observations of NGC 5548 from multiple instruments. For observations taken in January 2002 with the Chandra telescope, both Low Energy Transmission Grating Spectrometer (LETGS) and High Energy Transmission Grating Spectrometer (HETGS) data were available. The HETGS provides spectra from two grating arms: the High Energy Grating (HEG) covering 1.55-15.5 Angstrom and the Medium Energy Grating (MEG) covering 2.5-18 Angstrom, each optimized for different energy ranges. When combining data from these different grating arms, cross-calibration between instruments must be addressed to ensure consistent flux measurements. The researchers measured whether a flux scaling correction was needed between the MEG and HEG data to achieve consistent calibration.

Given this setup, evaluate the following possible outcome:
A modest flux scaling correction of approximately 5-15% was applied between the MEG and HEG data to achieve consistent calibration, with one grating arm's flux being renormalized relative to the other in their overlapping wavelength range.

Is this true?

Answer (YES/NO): NO